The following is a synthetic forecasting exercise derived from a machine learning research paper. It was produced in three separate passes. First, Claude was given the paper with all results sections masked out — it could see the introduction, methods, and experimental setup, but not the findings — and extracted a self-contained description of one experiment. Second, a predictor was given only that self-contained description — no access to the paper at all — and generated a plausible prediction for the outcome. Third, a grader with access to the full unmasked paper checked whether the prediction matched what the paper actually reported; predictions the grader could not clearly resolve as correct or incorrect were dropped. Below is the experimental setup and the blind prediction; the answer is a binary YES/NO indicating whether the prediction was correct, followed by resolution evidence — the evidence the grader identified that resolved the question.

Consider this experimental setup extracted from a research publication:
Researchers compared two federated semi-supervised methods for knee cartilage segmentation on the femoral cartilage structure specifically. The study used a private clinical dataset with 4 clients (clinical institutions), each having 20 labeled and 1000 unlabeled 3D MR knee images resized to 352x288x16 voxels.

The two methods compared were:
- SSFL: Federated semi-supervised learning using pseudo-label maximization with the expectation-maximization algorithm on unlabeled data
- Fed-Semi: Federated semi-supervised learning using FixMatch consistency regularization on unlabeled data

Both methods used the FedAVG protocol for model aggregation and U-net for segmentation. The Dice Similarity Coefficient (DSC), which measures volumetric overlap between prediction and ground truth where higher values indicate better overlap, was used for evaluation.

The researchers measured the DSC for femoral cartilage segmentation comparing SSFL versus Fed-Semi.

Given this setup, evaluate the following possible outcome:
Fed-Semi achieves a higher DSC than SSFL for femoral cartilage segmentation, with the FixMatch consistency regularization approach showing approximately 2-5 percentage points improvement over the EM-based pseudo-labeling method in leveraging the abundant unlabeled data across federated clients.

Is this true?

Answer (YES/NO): YES